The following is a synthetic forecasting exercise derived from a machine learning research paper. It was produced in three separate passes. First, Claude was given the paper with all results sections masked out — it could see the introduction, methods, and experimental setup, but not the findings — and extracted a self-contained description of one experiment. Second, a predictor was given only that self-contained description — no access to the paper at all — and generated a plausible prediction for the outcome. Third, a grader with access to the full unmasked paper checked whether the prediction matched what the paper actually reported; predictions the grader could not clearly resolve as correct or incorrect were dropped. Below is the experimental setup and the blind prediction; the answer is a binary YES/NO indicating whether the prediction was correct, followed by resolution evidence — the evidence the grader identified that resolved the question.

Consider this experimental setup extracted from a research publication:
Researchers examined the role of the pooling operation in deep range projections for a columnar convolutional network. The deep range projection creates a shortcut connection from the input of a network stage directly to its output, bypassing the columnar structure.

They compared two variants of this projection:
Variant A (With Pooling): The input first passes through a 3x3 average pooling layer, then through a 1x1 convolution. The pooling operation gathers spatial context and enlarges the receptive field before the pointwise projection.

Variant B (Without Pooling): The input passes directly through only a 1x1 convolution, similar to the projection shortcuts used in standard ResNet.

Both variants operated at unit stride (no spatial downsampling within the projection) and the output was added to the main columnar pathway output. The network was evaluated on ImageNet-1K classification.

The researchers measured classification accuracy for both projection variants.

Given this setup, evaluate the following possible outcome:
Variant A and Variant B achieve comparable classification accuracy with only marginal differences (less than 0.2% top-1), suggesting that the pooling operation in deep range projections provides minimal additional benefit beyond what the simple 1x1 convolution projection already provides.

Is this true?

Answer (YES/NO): NO